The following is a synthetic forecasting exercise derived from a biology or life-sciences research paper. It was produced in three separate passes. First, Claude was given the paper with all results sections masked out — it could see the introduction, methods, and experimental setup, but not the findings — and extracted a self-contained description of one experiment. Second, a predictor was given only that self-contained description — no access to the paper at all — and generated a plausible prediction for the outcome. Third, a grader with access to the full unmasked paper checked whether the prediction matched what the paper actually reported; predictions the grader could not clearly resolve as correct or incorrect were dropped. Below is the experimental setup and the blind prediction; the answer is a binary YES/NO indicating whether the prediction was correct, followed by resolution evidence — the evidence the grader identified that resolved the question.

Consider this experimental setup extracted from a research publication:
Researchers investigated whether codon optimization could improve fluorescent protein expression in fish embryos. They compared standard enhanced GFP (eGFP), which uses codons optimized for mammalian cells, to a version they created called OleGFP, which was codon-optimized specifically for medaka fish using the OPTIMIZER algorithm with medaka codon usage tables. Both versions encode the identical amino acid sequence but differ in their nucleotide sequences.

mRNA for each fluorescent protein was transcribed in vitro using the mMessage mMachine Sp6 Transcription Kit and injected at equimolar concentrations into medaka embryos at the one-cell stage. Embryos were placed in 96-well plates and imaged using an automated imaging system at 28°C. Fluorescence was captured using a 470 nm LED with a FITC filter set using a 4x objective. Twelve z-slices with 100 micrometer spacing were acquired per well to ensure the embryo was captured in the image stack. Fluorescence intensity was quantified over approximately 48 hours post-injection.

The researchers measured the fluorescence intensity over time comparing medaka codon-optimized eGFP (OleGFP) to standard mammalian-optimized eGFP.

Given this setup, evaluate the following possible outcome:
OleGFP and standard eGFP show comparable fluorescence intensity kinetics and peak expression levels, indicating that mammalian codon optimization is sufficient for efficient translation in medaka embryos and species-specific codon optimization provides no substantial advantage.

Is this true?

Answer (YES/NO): NO